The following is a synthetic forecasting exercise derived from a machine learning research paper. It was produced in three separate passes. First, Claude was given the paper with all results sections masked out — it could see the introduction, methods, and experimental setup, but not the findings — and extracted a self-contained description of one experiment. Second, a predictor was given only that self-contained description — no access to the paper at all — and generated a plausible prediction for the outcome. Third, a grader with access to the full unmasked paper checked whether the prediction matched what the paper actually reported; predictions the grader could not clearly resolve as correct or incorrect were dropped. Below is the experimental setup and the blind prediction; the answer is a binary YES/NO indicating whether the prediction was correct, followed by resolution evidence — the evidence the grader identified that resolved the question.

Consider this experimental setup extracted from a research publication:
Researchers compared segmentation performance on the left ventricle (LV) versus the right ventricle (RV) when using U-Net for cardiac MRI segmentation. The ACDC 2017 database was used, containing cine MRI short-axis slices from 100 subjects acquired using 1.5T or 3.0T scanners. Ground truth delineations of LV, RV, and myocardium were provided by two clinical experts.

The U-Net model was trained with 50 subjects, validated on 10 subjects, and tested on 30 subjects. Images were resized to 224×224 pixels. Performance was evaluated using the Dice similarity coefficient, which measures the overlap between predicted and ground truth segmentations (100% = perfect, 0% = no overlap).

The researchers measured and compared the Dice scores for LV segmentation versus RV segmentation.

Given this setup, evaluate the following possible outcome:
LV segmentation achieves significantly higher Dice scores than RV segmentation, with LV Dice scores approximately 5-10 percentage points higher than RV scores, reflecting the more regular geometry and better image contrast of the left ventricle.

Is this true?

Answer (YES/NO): YES